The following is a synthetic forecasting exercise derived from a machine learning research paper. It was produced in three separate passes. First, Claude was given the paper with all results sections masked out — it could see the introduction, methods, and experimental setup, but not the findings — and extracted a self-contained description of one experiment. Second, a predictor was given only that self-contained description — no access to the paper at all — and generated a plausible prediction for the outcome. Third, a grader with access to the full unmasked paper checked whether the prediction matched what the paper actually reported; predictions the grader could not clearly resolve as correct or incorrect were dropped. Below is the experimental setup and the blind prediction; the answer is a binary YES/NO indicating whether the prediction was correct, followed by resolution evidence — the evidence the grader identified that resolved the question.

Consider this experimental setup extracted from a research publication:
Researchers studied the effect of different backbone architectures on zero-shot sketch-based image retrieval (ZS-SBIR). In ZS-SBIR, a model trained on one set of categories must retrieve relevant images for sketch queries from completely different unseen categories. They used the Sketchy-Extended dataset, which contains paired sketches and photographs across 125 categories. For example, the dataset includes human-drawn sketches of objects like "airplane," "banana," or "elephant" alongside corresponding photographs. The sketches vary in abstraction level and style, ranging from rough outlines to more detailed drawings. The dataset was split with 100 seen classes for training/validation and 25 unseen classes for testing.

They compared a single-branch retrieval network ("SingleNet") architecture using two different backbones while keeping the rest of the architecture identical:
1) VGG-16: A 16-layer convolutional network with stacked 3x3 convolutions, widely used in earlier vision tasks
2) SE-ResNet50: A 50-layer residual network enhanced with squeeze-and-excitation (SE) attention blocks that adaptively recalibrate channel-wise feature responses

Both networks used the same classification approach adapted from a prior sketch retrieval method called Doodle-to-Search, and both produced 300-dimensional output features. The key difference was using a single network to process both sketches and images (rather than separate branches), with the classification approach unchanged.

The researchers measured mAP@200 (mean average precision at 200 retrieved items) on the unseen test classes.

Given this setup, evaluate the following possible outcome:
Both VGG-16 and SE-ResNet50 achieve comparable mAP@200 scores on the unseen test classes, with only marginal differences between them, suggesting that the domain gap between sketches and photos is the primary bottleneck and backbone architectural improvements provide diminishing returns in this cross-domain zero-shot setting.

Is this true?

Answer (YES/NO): NO